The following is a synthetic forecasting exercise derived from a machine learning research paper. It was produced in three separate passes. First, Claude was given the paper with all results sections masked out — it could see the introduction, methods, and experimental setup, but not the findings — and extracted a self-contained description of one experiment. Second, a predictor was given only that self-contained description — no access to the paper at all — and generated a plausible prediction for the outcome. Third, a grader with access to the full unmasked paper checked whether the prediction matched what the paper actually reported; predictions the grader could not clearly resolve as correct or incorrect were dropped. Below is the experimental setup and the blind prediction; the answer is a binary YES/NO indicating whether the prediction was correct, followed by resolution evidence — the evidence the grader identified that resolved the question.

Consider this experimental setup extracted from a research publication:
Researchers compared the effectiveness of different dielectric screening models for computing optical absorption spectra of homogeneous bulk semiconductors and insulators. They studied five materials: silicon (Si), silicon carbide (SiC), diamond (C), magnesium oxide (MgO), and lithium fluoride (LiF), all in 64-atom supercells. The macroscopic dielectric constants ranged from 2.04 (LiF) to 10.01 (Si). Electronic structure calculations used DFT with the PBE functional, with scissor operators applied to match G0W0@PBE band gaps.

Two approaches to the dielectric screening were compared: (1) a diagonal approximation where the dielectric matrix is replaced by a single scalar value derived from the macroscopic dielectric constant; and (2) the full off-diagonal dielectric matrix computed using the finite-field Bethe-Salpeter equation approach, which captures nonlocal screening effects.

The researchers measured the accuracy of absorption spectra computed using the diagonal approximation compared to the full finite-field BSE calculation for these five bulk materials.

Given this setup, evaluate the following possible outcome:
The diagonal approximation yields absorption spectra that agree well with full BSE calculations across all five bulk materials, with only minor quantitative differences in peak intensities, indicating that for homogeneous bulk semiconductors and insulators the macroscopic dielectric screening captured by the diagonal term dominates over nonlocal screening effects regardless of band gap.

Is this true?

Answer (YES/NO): YES